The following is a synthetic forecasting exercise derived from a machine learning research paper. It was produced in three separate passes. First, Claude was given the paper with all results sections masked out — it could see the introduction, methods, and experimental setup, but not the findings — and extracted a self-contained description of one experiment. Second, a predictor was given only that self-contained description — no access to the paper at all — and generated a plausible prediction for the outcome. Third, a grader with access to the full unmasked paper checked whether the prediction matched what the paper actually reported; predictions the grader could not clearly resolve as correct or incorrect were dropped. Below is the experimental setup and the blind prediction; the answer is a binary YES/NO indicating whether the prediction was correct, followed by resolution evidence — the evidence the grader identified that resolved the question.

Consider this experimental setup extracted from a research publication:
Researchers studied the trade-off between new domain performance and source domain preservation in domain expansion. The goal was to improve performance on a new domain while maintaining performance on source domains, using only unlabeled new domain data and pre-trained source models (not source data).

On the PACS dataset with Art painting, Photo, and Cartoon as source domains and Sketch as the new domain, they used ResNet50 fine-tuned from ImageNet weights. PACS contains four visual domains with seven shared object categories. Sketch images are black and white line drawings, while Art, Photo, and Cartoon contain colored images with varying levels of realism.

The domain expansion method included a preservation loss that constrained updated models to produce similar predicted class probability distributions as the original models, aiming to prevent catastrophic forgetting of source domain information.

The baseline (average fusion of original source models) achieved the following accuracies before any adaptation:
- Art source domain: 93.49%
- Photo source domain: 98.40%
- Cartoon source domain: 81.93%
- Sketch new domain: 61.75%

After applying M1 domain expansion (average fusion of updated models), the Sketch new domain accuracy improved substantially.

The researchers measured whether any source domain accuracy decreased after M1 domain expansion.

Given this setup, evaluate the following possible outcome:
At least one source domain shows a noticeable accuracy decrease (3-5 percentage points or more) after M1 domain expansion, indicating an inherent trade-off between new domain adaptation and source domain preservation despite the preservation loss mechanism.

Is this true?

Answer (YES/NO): NO